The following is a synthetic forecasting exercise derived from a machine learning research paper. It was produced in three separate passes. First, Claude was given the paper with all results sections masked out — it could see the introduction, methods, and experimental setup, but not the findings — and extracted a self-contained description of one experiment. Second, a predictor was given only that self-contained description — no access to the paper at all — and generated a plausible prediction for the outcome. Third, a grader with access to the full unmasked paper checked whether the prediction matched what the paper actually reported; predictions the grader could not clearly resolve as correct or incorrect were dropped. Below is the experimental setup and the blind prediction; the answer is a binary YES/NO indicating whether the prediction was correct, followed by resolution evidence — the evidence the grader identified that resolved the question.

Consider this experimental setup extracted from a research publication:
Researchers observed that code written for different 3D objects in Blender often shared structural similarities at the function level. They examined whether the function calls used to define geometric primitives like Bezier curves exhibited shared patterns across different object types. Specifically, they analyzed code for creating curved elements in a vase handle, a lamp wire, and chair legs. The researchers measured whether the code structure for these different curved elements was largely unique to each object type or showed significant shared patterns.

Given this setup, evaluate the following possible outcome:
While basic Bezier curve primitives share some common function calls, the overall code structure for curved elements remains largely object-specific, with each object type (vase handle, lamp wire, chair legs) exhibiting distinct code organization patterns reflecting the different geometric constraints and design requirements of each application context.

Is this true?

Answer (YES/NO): NO